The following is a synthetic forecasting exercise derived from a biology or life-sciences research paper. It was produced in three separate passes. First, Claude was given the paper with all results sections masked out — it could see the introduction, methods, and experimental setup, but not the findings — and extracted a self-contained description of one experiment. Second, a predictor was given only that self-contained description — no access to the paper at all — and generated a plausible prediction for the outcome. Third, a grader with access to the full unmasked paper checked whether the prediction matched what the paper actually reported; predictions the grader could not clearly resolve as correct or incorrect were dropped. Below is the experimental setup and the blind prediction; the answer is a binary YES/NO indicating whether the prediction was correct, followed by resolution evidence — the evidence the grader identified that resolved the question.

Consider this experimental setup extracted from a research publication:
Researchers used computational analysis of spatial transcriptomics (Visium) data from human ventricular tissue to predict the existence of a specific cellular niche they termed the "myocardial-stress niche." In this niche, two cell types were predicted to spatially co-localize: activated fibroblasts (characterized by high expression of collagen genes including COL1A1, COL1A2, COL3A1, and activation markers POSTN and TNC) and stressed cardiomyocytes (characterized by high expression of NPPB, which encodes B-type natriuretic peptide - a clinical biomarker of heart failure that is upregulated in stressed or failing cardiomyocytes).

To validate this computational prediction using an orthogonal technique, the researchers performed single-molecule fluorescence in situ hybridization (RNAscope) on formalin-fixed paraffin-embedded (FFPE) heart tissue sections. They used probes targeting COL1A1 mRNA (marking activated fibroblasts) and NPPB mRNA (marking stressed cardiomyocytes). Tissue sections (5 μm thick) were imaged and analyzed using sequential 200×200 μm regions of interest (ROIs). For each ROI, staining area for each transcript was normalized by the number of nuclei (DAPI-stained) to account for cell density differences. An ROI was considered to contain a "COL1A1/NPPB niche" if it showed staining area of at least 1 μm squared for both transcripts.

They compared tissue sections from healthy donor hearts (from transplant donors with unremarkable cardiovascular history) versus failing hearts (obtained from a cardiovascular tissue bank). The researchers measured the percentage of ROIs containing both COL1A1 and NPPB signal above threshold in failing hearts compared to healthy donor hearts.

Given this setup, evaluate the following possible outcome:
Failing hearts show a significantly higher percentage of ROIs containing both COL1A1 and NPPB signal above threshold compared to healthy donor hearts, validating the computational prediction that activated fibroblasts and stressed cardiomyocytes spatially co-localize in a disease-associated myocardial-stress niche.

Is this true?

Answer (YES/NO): YES